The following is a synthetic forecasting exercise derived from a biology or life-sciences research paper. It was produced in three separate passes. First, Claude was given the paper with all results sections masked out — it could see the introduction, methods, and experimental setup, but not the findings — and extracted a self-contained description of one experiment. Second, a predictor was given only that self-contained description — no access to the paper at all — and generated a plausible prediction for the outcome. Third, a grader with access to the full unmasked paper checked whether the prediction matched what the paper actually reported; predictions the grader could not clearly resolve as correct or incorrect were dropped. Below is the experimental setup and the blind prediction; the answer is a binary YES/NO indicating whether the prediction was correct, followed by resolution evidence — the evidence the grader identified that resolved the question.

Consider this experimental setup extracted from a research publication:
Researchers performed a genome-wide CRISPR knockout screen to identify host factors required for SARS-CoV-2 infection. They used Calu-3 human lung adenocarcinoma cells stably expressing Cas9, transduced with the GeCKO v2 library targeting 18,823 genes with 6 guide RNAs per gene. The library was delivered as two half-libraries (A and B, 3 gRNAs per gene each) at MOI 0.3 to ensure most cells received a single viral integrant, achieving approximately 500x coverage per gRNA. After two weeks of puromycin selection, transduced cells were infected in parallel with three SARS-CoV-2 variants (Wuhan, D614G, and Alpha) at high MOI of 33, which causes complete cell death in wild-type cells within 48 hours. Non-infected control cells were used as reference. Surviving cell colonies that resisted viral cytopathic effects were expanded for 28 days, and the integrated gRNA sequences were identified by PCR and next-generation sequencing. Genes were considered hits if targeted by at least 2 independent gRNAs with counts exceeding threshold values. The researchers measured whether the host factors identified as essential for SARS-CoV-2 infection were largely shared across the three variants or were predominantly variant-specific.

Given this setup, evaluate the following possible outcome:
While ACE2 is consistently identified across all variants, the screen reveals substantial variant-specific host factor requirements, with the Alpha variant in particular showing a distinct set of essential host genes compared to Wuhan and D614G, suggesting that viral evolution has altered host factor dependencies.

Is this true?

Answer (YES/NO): NO